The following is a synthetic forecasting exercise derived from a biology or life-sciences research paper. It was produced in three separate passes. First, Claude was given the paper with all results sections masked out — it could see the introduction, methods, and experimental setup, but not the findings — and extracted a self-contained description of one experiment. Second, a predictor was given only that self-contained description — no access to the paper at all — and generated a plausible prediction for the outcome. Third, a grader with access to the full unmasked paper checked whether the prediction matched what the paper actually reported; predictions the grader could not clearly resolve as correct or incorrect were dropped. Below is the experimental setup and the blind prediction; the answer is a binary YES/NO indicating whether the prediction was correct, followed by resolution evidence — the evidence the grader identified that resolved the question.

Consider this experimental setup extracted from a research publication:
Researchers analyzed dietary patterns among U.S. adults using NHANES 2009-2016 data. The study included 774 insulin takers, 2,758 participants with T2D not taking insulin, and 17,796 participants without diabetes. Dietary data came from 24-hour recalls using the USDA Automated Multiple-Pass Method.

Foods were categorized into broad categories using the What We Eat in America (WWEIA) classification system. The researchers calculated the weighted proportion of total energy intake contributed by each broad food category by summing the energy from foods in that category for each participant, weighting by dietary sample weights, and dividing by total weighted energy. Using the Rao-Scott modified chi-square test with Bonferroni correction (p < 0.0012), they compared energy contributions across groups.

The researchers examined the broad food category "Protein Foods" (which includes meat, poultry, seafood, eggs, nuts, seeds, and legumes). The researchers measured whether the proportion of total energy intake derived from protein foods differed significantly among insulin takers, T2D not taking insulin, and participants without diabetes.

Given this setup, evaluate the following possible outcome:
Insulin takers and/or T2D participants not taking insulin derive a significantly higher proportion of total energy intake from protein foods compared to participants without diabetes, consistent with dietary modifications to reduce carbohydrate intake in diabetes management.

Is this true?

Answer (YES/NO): YES